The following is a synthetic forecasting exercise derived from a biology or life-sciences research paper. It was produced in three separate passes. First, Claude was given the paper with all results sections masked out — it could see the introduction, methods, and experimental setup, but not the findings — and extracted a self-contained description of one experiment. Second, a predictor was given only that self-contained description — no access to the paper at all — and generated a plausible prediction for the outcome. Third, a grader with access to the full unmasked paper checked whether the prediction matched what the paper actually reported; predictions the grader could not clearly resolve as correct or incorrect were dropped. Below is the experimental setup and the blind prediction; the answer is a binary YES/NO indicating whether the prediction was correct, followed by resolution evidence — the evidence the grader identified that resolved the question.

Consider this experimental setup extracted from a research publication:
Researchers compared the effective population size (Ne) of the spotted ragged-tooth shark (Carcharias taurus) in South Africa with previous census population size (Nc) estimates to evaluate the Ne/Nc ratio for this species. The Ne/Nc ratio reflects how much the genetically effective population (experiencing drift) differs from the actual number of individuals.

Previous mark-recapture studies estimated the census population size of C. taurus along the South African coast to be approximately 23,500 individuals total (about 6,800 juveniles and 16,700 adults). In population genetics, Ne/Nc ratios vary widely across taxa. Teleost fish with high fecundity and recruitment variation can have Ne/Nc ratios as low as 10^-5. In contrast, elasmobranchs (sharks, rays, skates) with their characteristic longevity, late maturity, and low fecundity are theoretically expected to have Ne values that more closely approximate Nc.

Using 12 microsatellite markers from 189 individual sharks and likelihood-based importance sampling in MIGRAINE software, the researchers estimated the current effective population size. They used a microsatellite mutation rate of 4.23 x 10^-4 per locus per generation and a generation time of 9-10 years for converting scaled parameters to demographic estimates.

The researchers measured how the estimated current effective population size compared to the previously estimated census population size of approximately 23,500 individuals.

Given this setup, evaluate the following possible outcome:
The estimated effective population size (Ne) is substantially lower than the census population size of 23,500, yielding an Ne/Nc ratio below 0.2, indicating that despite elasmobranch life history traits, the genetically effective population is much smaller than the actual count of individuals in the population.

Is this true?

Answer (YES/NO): NO